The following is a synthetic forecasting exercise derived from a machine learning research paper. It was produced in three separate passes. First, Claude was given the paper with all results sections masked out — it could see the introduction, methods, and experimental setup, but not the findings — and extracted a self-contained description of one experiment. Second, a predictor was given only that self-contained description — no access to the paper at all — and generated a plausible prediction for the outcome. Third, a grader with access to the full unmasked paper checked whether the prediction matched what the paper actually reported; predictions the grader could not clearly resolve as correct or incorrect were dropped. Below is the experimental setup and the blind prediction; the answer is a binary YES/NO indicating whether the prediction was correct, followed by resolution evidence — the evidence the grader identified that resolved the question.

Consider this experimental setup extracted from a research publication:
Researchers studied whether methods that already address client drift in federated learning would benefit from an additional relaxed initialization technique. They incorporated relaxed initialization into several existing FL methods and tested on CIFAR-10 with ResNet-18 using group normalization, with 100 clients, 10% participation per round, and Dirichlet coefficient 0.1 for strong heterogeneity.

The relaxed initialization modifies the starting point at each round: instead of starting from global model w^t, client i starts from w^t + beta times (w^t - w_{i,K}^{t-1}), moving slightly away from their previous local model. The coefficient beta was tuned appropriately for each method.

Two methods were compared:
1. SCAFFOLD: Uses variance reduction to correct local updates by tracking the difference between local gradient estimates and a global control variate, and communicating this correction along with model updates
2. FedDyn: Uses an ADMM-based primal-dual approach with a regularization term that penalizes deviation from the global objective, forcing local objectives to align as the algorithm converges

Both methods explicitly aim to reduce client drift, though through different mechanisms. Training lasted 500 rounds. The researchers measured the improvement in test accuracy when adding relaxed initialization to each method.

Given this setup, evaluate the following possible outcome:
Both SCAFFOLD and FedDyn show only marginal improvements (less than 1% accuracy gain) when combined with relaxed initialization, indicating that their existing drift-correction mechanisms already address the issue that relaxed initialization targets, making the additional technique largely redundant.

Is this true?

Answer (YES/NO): NO